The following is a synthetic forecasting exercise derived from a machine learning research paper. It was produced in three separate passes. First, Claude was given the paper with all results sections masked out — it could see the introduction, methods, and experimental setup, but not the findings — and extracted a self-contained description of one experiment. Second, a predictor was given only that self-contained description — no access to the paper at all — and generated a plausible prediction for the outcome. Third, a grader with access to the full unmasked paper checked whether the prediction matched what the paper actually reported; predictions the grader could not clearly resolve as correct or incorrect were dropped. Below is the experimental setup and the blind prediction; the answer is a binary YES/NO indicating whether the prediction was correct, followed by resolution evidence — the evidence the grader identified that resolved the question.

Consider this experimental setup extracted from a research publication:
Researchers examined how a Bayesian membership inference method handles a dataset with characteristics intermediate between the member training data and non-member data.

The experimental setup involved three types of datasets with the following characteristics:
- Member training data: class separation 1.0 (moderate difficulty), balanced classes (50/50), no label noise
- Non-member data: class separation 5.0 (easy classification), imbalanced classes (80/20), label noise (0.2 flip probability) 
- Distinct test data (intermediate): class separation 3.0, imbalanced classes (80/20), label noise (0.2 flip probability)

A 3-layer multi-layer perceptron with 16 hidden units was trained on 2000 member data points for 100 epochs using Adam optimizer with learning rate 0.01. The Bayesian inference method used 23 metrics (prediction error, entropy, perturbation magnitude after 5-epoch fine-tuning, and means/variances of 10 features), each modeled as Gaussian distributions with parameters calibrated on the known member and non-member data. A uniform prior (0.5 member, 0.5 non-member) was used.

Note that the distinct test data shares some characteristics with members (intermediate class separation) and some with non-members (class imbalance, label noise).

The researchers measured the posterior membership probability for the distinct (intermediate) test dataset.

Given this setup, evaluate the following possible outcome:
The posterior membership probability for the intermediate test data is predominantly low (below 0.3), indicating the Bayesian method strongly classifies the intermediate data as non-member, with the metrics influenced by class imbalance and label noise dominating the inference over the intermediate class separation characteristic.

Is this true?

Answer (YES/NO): YES